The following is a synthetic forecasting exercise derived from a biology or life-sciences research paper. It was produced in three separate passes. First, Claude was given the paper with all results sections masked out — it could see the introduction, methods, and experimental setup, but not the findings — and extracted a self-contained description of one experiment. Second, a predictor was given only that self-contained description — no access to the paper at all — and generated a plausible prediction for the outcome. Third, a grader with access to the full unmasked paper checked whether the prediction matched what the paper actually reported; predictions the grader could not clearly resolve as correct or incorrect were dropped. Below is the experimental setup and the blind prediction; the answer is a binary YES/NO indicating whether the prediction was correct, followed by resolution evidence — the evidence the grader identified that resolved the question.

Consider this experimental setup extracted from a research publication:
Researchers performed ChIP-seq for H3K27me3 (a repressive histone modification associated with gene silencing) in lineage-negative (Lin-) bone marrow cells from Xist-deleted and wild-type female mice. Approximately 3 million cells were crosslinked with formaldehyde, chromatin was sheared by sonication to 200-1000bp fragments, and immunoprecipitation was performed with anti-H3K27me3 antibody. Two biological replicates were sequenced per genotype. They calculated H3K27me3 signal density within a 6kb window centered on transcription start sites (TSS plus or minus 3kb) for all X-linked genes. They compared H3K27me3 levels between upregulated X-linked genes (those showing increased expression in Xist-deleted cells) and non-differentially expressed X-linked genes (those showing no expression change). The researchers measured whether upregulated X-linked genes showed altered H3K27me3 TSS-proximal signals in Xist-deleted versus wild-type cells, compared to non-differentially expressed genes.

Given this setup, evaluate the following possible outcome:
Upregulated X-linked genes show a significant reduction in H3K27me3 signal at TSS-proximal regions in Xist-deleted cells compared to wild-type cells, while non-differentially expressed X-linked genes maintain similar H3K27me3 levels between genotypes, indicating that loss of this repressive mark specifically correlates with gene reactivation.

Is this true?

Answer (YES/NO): NO